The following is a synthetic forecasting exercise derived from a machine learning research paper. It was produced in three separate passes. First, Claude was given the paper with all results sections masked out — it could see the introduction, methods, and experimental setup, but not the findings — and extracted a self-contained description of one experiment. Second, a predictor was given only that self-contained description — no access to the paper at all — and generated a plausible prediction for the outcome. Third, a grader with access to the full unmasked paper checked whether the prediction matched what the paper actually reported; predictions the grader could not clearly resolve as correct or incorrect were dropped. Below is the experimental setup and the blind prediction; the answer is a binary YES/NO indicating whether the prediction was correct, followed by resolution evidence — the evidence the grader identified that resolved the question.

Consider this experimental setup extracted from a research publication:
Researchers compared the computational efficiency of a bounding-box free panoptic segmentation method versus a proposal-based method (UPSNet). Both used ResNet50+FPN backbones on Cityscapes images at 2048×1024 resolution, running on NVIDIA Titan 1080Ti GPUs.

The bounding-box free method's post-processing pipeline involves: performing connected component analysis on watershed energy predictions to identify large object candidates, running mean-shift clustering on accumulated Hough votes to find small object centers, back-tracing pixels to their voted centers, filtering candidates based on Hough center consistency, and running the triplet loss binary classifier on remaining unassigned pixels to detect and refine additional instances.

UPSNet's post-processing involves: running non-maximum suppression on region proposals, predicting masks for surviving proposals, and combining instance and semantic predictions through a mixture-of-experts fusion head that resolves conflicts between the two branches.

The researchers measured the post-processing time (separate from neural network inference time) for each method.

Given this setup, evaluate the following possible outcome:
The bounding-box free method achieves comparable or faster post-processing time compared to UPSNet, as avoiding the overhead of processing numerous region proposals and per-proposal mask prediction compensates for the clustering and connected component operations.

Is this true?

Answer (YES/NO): YES